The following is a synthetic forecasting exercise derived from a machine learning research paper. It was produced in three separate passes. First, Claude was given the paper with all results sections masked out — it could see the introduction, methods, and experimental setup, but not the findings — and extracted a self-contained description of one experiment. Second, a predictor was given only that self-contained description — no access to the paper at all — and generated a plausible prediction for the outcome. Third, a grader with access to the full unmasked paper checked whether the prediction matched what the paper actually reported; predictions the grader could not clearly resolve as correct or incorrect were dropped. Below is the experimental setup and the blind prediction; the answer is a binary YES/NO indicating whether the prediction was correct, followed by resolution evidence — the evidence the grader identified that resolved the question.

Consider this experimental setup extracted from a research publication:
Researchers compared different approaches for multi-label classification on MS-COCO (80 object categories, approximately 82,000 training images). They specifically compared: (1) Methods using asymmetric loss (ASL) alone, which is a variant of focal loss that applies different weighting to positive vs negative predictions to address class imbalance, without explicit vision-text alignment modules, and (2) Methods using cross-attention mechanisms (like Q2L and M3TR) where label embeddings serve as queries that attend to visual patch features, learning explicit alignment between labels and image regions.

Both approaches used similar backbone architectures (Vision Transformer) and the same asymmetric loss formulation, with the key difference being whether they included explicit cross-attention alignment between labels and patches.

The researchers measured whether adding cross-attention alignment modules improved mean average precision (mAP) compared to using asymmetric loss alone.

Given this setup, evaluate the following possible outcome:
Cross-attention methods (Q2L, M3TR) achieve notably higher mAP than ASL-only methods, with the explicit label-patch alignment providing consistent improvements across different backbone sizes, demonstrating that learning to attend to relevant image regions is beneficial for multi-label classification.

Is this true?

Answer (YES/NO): NO